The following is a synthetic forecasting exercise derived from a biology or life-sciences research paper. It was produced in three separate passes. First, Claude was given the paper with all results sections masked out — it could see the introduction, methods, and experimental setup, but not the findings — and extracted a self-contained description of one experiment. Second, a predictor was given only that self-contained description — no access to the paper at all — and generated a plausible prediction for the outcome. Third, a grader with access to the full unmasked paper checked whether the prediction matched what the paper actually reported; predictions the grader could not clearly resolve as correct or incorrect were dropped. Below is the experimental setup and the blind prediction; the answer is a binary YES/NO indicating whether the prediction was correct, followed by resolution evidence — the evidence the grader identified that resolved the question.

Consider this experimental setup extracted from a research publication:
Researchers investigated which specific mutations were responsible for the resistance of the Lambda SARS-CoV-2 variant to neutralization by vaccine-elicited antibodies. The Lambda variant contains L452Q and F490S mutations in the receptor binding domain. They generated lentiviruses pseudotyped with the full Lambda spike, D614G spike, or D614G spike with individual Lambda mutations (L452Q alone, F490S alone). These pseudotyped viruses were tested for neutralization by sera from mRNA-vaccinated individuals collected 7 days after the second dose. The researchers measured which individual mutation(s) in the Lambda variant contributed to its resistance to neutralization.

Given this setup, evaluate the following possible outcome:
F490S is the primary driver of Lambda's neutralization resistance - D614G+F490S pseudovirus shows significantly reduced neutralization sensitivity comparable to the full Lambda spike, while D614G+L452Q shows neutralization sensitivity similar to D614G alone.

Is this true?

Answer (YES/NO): NO